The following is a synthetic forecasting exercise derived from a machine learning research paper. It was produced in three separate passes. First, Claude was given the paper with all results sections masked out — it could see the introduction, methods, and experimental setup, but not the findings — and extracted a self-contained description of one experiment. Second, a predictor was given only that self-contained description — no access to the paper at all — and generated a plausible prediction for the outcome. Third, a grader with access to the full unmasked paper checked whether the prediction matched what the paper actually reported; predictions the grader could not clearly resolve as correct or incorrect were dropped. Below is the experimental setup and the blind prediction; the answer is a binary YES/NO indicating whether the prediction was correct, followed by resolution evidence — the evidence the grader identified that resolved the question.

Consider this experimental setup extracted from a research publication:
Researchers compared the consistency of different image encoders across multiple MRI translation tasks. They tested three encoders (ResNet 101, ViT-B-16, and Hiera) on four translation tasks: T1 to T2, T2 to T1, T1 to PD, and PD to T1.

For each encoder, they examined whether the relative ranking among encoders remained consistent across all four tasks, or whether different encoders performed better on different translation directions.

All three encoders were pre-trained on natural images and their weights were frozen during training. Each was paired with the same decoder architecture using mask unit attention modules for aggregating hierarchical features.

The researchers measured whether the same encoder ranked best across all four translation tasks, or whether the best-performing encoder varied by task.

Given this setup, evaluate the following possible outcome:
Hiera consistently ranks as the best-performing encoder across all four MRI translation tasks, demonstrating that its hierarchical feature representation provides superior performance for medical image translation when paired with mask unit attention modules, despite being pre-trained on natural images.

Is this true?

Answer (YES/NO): YES